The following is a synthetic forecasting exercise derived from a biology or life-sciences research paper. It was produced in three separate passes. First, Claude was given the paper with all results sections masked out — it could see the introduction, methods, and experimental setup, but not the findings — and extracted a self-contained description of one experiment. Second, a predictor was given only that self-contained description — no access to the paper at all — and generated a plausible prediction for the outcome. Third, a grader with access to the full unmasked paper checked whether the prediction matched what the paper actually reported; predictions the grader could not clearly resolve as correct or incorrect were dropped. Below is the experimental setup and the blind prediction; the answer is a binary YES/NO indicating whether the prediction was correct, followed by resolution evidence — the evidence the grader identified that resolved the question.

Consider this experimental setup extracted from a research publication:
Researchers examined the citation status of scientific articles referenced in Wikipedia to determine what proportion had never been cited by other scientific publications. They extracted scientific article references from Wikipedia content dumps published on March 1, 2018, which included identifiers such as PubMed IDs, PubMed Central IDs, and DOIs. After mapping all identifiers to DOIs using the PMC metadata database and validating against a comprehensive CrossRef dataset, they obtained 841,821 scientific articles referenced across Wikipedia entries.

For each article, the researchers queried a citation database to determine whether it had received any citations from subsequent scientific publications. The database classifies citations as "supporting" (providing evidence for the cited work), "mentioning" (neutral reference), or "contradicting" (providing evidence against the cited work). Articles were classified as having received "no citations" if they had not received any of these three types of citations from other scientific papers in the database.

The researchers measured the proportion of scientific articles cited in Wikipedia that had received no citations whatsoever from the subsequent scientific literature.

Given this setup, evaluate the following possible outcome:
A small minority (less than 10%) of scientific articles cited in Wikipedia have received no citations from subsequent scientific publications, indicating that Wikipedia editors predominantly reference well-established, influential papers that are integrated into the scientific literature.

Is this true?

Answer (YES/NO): NO